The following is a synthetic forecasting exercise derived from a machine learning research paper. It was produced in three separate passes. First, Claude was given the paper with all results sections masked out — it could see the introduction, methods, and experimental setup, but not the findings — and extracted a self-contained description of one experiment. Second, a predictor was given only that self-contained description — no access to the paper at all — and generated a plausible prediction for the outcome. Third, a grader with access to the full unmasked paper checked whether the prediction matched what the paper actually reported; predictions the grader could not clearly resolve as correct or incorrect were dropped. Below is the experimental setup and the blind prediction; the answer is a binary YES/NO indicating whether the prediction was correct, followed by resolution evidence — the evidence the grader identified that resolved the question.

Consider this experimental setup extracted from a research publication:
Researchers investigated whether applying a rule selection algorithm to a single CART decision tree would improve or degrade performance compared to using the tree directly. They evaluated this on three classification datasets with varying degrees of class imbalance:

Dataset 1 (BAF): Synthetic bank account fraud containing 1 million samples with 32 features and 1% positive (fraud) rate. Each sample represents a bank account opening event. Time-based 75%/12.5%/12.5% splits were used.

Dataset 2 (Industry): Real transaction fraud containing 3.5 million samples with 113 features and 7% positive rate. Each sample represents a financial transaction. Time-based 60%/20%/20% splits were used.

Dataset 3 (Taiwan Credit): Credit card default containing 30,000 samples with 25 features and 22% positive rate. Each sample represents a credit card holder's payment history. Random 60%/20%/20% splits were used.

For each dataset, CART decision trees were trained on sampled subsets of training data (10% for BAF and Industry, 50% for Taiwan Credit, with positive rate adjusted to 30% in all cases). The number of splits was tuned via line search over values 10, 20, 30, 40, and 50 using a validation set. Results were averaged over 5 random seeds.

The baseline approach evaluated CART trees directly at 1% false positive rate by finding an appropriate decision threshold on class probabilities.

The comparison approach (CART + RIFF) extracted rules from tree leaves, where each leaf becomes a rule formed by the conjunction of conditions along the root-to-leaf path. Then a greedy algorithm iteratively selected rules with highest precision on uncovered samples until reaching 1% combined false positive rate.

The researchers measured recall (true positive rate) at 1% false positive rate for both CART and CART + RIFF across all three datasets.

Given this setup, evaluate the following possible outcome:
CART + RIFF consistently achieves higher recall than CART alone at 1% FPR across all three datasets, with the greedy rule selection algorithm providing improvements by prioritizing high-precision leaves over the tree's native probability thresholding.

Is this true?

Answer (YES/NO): YES